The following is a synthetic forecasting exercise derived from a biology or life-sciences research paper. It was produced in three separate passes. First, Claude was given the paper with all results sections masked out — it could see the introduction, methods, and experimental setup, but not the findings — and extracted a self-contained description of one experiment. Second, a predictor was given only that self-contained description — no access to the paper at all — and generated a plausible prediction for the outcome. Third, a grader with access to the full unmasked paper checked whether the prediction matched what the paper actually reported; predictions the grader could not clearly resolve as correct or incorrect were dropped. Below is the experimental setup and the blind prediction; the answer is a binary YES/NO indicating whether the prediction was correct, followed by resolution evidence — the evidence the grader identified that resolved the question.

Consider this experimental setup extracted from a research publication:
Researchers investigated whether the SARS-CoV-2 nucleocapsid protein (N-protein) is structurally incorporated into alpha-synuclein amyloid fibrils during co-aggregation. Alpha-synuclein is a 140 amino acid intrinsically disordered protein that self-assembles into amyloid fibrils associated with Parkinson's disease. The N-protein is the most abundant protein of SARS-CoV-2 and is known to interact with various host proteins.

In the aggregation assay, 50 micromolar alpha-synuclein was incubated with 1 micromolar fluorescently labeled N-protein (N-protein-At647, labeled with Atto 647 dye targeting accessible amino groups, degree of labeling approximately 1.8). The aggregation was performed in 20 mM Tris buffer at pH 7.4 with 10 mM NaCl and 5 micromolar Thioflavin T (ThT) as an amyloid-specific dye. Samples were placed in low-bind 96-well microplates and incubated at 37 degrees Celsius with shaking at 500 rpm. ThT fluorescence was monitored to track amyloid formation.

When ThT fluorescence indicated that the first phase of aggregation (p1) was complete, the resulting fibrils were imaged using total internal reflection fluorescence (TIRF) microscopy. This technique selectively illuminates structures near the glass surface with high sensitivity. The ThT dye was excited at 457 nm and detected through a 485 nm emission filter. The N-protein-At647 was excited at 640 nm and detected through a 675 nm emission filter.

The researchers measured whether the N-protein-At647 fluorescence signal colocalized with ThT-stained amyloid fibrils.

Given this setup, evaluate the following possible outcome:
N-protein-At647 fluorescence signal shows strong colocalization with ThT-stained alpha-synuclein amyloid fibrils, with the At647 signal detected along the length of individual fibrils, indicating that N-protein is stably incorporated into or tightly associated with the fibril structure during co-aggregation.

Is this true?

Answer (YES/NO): YES